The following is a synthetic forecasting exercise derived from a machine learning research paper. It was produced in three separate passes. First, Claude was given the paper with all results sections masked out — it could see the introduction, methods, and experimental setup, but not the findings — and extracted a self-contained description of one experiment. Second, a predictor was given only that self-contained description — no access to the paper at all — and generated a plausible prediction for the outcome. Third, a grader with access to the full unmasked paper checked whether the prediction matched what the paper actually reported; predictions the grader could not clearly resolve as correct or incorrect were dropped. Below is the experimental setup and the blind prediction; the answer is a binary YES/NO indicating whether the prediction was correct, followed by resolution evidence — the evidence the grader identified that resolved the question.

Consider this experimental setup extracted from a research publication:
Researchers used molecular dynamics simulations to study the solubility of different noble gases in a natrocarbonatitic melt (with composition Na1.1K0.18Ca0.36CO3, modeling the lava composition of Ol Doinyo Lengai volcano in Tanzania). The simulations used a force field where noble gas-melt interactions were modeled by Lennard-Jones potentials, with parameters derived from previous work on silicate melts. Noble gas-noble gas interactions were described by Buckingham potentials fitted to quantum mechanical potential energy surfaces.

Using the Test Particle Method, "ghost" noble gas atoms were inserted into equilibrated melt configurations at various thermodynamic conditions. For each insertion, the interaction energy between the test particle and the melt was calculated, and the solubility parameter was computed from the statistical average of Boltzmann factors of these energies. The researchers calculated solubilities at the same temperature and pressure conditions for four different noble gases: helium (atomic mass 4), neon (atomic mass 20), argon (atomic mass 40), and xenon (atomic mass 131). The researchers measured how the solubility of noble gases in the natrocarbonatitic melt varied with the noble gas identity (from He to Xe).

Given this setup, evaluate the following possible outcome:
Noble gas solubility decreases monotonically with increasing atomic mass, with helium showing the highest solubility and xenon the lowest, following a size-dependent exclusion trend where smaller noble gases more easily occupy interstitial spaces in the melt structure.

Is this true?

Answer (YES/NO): YES